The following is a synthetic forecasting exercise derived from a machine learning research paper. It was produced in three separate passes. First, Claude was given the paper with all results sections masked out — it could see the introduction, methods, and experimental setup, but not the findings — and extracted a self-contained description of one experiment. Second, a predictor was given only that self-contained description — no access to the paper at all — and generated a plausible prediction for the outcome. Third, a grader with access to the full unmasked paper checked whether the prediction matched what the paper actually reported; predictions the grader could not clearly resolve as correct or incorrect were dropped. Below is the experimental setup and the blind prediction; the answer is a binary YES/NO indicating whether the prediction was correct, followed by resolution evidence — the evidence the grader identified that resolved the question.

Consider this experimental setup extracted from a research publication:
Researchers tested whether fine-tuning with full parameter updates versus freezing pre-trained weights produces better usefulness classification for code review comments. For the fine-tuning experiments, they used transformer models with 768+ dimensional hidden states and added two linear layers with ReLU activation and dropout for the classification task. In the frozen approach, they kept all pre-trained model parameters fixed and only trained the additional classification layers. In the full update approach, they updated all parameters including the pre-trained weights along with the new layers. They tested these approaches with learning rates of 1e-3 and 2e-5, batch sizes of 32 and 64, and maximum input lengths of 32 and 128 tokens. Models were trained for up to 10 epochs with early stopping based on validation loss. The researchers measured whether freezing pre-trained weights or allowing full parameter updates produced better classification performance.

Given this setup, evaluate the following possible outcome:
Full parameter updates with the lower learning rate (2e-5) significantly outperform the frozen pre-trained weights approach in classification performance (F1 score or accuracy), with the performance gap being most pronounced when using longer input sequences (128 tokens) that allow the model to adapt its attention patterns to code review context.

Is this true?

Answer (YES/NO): NO